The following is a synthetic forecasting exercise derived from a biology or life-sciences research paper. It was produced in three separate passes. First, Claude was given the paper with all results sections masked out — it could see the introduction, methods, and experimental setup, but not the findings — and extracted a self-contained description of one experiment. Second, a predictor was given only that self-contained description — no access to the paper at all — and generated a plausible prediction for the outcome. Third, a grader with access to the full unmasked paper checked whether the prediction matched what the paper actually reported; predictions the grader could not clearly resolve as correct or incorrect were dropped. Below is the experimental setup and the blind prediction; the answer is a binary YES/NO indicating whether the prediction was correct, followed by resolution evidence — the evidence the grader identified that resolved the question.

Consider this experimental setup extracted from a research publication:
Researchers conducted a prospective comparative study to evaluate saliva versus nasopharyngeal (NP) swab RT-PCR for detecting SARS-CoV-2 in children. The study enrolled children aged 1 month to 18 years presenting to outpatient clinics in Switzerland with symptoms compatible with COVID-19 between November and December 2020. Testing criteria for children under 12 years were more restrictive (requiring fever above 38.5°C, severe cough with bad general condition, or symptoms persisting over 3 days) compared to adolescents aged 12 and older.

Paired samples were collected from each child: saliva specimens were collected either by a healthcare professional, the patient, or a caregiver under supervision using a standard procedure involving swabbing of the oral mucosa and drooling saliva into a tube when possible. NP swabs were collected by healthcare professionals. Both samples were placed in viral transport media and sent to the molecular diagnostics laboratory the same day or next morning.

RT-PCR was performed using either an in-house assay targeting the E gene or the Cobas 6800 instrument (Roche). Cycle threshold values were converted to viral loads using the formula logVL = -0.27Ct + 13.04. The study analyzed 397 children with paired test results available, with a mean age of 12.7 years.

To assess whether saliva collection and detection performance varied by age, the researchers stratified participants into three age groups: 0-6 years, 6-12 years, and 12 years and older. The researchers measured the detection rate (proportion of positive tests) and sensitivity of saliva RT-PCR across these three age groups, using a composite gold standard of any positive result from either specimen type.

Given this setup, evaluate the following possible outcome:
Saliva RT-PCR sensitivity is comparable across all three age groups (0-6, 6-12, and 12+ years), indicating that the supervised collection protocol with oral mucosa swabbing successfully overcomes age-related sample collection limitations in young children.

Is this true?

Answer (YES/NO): NO